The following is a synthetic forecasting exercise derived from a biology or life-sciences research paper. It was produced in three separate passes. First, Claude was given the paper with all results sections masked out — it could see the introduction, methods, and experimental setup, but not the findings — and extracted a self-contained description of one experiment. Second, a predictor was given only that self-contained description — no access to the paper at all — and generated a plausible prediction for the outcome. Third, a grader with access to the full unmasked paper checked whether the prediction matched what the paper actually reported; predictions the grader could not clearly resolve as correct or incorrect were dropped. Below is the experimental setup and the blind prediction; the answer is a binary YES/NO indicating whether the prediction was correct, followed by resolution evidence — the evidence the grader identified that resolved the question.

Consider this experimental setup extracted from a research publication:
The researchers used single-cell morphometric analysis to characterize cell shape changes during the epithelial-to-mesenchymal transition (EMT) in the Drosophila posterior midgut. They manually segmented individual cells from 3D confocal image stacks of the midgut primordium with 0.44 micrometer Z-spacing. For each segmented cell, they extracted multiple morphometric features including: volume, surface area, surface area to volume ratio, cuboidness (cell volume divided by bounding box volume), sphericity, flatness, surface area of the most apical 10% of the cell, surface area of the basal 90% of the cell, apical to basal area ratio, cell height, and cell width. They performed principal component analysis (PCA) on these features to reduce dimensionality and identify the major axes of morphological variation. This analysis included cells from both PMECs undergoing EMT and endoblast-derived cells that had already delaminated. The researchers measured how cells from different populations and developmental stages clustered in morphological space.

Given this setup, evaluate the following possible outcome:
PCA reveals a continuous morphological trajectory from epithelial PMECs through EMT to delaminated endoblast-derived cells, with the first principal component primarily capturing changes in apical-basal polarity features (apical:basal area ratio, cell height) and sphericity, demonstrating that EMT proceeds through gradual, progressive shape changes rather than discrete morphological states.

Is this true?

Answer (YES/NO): NO